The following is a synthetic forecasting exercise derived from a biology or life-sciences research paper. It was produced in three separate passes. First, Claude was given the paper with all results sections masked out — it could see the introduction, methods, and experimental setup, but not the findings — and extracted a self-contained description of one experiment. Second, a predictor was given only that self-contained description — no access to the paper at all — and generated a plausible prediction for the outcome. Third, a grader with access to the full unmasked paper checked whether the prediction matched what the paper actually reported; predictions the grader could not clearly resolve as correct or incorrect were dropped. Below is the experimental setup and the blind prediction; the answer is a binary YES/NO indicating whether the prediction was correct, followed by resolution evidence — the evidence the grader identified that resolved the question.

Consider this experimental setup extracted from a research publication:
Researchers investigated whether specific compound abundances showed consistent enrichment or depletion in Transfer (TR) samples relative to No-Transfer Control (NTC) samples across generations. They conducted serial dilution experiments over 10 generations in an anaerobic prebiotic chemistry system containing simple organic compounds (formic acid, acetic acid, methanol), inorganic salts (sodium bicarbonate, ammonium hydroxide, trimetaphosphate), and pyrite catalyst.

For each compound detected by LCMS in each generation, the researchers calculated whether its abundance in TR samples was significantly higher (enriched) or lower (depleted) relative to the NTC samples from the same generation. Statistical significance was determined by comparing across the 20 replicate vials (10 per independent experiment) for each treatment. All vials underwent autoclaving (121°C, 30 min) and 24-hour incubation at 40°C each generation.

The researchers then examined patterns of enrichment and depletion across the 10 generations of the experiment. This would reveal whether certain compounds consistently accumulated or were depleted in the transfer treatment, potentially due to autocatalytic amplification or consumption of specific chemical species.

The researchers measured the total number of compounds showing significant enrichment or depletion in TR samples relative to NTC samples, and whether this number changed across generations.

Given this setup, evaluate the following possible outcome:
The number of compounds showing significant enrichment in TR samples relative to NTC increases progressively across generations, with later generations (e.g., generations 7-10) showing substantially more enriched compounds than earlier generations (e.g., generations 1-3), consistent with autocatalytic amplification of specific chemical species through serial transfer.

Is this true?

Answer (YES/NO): NO